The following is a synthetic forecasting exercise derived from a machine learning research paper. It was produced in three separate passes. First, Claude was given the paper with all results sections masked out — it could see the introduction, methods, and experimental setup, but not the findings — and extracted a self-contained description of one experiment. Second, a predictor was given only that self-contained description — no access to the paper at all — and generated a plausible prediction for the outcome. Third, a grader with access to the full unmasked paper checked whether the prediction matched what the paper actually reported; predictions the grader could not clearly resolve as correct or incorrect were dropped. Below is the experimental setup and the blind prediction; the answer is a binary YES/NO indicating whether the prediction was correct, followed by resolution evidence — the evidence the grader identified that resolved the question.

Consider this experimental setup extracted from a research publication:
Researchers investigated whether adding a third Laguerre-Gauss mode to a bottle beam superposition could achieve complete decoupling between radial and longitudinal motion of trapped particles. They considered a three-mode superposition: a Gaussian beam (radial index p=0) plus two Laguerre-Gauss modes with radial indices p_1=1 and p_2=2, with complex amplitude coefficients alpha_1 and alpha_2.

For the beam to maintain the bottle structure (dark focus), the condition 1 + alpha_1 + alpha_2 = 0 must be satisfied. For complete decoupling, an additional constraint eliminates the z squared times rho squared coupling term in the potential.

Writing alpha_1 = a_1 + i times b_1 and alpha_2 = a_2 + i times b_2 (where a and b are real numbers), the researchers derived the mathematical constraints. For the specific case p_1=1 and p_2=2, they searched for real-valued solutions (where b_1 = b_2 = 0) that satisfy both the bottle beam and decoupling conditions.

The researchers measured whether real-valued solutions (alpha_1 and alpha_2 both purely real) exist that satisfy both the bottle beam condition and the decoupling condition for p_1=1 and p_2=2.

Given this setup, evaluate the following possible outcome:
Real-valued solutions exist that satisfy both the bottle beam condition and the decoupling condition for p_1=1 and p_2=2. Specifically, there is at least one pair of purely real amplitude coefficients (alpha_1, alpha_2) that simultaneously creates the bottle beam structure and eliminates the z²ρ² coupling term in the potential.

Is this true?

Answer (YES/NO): YES